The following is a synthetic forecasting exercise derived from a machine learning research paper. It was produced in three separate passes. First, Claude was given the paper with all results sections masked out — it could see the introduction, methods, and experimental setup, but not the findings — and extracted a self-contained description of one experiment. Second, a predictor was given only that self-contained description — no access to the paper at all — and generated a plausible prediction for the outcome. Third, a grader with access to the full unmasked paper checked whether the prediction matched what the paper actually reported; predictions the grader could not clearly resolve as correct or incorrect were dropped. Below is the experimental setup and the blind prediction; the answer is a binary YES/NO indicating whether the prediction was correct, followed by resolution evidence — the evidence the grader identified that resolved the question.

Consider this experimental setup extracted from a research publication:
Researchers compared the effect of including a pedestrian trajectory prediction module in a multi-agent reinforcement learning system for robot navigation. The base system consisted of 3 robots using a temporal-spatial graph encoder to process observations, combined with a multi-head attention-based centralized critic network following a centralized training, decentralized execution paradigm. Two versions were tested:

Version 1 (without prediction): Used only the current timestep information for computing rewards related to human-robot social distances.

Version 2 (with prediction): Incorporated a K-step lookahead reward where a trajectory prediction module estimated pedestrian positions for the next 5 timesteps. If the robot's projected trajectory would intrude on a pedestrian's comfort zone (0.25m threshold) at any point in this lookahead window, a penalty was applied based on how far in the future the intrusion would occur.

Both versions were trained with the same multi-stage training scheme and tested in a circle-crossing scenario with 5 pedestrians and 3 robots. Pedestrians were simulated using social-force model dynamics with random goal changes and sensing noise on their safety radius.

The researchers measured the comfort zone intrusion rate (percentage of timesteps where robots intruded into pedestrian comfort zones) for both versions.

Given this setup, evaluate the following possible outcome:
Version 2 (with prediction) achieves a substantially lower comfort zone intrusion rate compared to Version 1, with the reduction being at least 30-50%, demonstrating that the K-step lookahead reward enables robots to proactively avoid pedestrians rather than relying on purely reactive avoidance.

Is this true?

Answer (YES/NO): YES